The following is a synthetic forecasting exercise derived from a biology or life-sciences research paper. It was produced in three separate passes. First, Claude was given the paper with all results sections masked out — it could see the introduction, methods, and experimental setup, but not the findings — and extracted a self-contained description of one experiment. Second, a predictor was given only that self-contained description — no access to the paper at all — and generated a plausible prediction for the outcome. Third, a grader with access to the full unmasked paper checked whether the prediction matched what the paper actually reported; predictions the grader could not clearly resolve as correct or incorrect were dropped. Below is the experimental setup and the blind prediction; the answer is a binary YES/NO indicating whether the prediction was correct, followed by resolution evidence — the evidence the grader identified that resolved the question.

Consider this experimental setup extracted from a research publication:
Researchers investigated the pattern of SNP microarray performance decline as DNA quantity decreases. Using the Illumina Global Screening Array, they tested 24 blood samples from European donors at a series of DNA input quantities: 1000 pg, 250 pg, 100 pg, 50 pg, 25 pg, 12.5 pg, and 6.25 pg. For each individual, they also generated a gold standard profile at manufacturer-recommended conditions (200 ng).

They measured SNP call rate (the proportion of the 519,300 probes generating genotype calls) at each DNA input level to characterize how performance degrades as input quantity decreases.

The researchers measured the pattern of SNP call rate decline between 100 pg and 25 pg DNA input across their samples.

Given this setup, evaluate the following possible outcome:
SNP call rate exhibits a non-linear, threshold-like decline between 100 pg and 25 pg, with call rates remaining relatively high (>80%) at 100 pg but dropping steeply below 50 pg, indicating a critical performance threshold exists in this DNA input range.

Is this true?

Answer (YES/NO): NO